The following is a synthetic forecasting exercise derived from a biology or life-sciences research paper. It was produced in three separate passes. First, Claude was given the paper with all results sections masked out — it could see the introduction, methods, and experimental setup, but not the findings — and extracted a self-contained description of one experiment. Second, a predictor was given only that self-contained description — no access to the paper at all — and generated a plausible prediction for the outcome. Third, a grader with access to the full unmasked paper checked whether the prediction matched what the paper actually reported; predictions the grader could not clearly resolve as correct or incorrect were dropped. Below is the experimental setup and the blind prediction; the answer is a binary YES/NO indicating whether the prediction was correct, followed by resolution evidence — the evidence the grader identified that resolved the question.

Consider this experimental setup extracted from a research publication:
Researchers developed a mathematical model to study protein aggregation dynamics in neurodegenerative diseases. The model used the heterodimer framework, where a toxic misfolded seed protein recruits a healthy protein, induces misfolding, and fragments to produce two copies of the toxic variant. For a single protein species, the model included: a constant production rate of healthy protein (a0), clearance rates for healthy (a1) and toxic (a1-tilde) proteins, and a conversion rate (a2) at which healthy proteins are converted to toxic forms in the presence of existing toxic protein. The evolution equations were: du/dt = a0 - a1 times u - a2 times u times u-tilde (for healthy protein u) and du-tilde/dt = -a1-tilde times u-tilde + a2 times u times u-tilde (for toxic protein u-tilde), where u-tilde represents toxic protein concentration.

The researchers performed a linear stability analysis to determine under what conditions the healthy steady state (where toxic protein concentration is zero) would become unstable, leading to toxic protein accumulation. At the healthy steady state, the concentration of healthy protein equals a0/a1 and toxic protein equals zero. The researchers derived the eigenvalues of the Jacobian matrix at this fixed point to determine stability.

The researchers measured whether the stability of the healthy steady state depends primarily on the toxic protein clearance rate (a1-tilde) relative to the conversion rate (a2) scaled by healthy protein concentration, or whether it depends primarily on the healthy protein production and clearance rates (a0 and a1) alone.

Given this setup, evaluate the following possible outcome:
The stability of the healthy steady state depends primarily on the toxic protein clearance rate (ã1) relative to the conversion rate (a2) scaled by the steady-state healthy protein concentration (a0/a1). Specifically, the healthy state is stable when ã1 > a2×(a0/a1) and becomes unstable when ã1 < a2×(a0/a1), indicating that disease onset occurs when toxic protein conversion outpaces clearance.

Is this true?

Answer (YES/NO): YES